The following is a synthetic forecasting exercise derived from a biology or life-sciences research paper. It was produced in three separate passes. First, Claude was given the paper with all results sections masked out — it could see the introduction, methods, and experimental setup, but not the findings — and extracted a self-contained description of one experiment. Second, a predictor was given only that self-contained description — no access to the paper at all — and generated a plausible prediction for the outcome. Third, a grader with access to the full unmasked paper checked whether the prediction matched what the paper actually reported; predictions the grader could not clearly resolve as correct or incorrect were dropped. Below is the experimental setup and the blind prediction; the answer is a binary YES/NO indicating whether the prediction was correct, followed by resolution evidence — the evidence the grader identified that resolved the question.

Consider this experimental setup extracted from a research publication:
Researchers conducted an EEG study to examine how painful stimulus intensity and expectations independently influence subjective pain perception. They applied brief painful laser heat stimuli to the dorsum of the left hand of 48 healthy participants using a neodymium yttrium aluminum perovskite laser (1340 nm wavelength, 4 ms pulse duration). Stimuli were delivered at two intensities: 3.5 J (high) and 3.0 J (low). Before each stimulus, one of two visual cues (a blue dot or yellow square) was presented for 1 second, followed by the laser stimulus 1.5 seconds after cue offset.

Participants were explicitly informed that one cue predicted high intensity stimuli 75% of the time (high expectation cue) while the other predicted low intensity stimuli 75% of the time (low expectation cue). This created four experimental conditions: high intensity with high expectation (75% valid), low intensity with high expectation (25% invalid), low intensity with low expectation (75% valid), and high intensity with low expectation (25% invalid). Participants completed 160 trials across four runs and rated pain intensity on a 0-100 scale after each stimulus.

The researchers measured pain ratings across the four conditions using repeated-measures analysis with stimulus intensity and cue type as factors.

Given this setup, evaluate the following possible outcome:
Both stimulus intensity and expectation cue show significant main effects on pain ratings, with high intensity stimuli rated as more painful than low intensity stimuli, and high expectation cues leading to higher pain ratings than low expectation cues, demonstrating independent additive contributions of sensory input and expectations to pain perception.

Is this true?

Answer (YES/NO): YES